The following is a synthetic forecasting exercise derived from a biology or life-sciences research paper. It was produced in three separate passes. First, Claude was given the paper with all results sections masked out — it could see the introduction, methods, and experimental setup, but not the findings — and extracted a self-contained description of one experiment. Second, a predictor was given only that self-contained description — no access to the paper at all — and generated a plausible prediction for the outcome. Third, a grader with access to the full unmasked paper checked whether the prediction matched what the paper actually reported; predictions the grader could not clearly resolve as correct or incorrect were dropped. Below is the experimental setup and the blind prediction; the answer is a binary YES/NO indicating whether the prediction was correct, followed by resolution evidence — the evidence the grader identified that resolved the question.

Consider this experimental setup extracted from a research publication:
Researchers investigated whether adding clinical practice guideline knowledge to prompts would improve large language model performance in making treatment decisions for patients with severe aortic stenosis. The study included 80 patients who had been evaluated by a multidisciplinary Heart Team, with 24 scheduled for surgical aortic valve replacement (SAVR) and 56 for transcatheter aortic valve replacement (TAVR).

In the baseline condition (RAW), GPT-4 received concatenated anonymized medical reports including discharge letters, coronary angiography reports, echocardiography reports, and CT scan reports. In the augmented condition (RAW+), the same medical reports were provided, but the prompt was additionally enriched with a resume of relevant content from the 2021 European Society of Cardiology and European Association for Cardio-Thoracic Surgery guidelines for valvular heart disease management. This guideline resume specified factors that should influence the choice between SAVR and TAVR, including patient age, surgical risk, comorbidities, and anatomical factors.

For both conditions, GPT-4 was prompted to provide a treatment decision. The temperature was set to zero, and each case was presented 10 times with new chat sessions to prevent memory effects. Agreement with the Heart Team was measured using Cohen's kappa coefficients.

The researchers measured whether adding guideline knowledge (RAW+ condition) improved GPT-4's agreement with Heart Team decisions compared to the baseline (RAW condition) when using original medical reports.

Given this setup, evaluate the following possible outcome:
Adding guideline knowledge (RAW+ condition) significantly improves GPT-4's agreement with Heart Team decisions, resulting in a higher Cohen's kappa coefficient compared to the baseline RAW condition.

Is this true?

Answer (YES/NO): NO